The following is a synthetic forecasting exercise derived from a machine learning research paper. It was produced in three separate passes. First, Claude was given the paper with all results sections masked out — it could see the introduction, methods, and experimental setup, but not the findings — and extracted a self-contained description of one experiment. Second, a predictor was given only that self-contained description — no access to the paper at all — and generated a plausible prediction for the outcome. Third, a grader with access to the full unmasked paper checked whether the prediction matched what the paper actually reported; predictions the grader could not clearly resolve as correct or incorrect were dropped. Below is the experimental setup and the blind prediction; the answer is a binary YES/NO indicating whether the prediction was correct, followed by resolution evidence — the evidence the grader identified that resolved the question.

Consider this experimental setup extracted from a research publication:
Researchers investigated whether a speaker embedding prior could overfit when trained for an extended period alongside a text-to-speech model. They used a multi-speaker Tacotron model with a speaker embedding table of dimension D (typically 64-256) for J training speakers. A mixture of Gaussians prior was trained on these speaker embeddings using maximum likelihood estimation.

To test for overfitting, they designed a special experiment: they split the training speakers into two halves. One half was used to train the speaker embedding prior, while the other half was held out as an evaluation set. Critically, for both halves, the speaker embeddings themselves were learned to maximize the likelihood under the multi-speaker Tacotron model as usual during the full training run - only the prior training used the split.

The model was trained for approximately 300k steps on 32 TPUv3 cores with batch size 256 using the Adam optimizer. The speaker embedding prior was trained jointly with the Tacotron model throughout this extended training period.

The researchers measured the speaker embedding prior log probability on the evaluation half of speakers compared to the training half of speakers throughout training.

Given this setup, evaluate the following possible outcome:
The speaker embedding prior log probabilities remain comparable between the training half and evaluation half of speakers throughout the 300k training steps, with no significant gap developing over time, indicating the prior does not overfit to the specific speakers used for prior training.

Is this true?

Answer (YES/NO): YES